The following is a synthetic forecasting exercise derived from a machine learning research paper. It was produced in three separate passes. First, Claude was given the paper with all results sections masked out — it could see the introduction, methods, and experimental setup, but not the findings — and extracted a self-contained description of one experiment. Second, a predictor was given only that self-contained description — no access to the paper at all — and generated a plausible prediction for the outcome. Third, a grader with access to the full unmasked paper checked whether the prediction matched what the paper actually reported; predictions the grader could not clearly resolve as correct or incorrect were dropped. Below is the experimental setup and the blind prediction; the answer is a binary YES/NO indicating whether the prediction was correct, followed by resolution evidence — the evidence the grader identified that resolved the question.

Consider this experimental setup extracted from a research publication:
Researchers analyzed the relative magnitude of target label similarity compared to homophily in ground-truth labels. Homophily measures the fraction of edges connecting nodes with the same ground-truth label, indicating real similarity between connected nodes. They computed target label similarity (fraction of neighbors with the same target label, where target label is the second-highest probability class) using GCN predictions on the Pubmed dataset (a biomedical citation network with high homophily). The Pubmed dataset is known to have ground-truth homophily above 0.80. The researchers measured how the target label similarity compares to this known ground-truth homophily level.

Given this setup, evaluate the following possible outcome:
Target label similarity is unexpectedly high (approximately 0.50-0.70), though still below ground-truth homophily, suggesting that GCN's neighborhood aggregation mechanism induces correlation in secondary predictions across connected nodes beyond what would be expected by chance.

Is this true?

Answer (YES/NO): NO